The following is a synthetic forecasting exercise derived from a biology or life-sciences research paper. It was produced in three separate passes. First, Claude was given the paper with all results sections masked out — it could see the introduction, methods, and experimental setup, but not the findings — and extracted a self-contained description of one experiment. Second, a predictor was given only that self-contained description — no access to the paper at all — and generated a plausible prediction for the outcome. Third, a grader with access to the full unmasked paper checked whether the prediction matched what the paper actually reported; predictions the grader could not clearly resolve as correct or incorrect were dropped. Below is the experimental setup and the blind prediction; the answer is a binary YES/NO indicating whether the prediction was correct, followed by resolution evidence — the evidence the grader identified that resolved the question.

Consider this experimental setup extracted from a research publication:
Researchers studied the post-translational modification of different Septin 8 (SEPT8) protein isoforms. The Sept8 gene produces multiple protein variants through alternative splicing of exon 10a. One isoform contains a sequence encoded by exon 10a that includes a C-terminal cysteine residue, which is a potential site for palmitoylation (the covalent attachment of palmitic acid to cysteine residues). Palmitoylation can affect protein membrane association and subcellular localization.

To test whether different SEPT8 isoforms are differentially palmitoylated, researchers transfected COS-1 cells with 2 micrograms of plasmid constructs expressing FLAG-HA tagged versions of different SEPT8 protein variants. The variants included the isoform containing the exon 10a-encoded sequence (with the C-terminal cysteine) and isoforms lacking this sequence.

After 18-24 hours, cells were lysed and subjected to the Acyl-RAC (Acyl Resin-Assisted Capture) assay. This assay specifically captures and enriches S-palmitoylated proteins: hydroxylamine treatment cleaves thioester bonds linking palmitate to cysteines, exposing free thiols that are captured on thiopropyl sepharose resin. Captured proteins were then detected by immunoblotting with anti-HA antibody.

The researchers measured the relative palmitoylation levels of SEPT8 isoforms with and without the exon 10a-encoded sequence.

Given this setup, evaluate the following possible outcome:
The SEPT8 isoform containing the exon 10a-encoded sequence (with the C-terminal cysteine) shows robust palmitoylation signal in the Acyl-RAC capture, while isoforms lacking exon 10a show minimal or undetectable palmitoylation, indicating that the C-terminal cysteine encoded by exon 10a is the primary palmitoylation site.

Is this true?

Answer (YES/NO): NO